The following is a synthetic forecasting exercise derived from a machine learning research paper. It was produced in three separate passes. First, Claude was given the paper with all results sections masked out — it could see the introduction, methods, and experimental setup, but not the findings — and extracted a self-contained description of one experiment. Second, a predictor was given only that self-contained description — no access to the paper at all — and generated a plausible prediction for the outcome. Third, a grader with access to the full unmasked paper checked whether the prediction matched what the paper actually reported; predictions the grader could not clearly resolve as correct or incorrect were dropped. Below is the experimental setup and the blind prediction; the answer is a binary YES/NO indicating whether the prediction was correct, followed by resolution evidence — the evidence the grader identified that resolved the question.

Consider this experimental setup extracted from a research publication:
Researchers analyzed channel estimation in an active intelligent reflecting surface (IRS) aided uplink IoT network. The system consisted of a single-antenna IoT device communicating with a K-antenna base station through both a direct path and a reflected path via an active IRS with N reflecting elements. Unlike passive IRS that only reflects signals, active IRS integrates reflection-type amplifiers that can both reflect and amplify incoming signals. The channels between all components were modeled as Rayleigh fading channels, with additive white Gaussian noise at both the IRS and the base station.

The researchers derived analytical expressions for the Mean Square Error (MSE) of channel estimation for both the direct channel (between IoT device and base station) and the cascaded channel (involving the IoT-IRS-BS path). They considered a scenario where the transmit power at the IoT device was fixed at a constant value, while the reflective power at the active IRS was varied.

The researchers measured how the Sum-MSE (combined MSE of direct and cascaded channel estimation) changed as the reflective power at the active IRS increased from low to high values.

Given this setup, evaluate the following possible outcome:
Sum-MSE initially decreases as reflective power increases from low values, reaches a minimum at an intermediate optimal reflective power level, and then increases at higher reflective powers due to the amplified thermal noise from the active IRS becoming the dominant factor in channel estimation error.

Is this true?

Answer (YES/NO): YES